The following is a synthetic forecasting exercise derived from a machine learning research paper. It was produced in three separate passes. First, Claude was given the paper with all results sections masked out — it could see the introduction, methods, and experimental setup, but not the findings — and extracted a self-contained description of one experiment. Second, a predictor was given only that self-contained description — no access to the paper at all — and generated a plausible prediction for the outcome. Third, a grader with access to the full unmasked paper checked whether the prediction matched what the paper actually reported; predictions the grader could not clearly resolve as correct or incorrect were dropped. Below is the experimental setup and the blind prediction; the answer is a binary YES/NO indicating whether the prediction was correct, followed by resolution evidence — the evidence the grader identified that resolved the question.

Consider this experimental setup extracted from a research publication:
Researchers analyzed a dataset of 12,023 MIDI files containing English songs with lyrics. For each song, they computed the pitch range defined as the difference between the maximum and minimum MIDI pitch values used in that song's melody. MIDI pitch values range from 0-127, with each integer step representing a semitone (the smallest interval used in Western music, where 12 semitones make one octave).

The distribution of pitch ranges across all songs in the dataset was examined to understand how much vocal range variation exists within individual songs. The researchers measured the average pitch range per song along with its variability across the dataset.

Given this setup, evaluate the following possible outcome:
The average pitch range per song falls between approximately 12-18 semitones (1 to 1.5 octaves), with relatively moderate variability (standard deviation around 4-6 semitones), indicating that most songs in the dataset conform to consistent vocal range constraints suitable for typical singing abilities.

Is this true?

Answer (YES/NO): YES